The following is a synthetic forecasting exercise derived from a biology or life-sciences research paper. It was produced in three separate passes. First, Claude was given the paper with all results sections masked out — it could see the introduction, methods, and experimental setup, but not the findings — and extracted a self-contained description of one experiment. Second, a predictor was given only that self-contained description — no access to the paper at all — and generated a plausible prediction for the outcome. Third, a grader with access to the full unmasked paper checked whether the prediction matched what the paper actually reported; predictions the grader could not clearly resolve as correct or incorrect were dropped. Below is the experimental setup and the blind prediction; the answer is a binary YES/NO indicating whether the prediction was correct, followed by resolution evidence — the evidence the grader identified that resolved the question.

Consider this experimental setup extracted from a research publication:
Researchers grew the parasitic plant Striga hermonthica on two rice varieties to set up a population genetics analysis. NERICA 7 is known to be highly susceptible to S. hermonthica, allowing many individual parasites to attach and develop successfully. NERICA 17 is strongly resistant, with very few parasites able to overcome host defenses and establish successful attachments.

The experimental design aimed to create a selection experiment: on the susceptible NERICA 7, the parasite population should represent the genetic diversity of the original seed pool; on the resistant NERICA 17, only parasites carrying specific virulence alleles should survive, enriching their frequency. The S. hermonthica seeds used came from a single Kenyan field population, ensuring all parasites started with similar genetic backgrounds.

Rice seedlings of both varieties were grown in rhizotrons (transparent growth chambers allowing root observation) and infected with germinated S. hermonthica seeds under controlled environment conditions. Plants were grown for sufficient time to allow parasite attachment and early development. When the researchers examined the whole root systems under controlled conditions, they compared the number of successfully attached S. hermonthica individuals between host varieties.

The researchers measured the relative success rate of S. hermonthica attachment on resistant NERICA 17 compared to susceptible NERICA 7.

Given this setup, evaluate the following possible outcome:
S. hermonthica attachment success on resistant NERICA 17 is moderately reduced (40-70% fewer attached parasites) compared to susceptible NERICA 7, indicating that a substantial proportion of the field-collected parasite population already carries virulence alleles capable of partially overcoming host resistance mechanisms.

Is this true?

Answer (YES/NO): NO